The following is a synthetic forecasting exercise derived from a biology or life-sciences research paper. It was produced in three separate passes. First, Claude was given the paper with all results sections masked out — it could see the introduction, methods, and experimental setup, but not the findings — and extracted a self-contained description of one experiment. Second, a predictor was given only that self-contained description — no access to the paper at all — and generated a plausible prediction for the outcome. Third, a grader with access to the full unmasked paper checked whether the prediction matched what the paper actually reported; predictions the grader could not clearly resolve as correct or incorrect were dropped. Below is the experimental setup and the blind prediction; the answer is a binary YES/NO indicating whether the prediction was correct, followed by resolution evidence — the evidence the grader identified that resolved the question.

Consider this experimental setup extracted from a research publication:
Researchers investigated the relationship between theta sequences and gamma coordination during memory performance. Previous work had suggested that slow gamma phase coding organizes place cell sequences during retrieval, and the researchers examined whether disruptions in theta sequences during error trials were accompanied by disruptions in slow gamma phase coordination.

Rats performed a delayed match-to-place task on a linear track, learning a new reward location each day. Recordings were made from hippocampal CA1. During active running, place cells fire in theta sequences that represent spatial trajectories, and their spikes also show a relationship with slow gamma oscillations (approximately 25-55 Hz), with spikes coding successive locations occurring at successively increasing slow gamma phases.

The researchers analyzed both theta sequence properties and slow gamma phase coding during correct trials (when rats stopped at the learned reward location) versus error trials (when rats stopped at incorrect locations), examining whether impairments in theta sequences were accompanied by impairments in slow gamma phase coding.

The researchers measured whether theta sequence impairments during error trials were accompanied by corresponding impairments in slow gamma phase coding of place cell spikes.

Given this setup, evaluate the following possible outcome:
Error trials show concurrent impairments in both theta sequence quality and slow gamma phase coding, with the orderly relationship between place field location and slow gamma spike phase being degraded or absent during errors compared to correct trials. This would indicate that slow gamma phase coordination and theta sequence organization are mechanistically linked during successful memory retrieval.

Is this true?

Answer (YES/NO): NO